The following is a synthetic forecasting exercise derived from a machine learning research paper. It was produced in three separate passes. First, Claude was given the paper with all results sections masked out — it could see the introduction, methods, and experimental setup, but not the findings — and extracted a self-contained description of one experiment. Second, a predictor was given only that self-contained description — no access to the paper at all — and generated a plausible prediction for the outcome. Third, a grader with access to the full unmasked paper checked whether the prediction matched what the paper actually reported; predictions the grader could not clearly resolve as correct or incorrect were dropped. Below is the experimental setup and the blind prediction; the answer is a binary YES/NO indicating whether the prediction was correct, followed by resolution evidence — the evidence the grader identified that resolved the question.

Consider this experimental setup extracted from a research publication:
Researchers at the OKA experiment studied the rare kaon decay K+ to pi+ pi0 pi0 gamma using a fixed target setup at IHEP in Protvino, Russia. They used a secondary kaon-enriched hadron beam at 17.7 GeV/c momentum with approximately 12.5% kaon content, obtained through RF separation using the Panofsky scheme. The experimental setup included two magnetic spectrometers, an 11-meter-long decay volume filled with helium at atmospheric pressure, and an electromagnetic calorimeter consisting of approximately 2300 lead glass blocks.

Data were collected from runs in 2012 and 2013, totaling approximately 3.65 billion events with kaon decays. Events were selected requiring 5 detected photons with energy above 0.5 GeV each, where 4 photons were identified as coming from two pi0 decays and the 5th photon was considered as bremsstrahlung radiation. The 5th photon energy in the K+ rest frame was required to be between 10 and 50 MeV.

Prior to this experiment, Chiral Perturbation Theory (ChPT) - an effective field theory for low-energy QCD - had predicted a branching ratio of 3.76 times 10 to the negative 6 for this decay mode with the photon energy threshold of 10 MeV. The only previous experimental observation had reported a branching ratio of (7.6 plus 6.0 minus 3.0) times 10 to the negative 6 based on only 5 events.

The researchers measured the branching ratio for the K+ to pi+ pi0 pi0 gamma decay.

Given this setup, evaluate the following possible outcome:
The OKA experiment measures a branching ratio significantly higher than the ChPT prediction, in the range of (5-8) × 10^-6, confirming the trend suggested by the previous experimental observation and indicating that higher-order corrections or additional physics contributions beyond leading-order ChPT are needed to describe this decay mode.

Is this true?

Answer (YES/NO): NO